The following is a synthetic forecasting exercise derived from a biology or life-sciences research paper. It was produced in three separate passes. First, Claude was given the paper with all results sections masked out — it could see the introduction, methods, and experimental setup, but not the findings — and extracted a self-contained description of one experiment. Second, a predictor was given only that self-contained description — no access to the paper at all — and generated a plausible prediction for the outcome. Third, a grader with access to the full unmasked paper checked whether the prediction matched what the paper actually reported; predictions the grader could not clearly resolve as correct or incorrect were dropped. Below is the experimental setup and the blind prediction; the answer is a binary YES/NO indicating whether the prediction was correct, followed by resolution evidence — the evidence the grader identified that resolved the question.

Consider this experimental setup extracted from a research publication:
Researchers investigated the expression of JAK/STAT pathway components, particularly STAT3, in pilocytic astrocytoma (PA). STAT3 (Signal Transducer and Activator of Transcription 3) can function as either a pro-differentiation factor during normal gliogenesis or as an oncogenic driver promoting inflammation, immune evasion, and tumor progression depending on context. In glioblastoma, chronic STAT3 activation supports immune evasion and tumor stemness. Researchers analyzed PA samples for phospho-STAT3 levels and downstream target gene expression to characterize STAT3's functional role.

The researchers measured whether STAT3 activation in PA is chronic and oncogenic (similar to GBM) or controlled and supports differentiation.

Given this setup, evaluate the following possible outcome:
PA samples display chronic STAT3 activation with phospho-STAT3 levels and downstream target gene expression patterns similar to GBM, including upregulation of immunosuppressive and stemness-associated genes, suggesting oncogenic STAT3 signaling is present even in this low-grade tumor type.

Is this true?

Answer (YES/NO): NO